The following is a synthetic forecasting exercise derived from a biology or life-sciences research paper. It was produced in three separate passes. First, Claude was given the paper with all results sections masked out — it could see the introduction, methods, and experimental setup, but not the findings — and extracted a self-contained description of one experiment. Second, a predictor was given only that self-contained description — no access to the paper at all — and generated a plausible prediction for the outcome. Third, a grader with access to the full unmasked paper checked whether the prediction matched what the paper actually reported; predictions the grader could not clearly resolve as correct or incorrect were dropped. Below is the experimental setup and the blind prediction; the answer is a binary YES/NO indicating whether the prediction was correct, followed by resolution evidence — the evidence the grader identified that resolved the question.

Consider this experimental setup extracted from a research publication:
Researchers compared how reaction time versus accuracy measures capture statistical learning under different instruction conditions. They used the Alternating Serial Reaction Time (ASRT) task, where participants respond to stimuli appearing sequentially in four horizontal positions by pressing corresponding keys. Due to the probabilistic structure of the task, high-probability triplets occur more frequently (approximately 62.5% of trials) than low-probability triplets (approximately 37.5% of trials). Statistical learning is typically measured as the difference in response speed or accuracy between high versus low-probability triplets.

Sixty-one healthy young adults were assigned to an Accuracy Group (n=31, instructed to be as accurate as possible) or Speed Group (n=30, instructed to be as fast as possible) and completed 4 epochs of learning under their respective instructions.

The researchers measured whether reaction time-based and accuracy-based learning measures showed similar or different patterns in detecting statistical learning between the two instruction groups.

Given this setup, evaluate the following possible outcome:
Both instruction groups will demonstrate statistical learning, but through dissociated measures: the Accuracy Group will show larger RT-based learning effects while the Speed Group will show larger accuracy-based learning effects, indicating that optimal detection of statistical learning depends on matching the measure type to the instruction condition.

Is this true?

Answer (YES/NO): NO